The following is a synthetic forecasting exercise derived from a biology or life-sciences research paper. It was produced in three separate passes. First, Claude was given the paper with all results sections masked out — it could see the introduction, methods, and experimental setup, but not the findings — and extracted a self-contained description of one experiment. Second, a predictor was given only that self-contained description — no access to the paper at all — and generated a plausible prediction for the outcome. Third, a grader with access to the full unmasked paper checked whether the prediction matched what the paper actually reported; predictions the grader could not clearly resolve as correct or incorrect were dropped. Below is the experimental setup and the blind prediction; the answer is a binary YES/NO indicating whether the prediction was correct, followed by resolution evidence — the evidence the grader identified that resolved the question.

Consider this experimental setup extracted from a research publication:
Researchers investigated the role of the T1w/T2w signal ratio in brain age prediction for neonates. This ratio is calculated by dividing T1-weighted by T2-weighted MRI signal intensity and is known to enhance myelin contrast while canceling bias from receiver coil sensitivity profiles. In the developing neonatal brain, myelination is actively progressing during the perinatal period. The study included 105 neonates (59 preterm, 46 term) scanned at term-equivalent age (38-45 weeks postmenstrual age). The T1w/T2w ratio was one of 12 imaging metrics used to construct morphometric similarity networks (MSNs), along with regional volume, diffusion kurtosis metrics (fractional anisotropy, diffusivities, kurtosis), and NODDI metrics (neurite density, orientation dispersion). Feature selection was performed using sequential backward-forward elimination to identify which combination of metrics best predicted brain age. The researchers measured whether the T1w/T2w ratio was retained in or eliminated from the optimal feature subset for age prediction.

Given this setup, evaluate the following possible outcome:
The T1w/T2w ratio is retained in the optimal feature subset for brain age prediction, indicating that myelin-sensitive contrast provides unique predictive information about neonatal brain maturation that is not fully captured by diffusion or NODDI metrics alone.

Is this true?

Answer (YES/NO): NO